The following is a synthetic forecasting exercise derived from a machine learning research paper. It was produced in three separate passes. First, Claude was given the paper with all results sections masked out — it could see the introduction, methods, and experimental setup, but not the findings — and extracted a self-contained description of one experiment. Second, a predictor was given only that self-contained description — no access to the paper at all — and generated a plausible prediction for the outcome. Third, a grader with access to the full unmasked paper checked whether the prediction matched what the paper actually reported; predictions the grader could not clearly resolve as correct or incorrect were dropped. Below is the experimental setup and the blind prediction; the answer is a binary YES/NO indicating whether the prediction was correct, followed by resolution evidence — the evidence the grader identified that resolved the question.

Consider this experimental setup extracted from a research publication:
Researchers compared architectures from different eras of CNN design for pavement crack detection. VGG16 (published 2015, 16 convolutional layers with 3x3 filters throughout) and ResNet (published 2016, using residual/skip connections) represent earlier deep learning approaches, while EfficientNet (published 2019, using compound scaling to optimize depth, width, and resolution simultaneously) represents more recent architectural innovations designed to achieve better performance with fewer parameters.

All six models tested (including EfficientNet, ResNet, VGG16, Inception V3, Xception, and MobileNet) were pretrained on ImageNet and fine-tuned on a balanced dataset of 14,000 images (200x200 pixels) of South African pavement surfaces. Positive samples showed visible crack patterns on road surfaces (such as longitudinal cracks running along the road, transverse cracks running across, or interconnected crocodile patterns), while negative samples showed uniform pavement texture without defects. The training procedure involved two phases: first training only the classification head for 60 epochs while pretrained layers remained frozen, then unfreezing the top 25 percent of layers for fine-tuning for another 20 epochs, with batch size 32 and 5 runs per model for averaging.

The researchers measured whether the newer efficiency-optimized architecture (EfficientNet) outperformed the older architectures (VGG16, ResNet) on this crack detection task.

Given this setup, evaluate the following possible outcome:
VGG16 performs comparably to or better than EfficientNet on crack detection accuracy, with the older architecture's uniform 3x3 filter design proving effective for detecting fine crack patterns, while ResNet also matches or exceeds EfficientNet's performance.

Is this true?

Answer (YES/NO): YES